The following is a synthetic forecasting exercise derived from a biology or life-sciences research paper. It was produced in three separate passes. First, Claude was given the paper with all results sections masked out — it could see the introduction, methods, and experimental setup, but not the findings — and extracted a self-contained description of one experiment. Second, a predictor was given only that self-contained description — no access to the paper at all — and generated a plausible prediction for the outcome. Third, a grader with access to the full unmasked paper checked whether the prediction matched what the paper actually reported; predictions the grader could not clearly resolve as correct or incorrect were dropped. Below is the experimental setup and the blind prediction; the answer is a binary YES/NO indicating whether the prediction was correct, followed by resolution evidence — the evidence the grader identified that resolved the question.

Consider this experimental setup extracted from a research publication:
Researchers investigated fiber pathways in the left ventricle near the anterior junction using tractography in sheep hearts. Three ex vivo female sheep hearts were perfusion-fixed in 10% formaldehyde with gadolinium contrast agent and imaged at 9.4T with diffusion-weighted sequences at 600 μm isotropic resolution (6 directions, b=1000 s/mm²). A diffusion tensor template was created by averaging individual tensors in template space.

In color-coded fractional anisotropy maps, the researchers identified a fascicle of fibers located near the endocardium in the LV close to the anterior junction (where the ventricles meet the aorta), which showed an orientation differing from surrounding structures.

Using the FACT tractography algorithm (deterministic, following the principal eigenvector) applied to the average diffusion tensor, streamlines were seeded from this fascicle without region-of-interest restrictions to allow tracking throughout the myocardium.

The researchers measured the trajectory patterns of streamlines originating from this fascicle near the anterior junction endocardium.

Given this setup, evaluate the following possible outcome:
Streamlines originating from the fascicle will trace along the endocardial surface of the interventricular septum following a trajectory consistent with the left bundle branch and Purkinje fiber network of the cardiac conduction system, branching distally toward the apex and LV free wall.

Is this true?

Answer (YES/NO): NO